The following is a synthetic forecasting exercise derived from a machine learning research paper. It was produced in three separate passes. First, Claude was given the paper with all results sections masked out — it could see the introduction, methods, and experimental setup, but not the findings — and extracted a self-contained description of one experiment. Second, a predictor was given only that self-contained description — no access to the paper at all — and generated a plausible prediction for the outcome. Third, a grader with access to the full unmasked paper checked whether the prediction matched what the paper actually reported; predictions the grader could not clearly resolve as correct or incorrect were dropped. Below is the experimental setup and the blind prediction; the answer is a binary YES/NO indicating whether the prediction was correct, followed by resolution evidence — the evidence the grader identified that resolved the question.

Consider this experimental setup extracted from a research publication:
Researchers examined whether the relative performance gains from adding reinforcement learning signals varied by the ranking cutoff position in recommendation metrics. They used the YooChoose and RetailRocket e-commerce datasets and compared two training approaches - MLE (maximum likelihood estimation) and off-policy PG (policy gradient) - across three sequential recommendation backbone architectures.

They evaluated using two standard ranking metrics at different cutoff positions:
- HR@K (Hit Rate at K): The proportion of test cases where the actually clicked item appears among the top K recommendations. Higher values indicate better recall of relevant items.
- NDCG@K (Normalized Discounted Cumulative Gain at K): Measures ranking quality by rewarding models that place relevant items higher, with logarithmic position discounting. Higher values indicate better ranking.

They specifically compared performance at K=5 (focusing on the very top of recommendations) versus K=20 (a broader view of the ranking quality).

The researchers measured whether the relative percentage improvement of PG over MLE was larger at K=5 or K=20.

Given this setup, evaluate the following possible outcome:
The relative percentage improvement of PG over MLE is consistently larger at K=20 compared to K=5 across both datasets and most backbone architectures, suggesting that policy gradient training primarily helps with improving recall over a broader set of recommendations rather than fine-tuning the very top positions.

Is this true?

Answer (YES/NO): NO